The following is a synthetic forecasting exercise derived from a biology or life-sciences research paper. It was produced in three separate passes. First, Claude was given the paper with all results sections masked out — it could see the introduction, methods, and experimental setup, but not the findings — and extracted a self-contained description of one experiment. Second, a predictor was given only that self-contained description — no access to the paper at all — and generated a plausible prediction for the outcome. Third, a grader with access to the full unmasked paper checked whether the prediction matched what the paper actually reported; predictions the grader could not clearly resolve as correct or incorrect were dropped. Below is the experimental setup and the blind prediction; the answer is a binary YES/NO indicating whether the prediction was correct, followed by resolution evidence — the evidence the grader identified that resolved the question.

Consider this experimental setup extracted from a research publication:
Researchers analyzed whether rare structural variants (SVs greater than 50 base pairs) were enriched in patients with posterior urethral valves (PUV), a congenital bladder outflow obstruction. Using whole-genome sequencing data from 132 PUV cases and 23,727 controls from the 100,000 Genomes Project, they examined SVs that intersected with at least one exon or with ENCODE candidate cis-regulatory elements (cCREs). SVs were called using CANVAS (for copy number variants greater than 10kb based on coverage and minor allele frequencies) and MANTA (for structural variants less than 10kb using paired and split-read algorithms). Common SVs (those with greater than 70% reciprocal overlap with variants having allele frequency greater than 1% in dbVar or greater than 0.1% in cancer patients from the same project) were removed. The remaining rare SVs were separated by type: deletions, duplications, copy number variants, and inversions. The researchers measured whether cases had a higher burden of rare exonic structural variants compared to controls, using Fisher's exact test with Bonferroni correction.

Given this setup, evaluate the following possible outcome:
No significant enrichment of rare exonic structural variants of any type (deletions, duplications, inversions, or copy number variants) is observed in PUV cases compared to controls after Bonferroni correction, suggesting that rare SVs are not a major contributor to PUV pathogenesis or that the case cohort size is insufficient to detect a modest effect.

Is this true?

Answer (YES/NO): NO